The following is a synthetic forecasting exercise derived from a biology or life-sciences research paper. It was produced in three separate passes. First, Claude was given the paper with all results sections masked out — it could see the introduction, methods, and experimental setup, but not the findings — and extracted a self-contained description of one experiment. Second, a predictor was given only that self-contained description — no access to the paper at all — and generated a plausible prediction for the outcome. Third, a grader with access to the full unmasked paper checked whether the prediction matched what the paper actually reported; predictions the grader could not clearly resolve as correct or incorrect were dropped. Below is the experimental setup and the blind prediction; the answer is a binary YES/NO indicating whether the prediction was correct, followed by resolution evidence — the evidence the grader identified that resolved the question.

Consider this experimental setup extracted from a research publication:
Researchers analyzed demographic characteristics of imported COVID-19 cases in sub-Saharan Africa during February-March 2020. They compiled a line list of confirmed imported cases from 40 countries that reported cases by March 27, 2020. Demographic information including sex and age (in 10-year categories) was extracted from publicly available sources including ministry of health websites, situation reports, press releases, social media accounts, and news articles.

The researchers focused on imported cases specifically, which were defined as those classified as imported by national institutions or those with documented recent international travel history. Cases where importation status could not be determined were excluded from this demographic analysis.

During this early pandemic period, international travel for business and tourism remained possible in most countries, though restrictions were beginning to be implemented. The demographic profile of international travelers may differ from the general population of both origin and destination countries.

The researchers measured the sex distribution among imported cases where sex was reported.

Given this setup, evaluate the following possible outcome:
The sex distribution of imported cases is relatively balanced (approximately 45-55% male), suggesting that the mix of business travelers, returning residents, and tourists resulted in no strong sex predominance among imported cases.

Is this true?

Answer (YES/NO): NO